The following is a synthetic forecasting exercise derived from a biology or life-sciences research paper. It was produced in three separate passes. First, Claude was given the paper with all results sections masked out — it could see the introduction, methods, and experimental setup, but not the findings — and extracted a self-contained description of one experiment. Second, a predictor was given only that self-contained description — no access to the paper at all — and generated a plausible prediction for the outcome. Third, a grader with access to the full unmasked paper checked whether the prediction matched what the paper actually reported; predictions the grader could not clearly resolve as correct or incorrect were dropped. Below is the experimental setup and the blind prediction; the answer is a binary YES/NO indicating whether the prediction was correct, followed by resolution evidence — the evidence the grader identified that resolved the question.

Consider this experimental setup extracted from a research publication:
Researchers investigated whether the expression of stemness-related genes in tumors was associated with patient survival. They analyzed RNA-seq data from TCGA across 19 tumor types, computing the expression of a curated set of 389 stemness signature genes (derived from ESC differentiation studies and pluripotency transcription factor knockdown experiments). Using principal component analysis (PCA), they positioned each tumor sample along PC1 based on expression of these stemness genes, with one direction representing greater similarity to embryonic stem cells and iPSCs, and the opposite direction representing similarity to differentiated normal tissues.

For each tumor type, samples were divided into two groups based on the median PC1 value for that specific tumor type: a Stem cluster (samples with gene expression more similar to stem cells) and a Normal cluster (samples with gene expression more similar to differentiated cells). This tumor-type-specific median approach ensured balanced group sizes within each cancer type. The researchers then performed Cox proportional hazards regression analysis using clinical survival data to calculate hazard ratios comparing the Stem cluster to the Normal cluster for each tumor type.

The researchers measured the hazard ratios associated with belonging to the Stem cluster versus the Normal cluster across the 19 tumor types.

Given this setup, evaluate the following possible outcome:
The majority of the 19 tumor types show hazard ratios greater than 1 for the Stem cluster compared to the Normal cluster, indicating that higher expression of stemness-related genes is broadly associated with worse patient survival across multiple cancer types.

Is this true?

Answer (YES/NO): NO